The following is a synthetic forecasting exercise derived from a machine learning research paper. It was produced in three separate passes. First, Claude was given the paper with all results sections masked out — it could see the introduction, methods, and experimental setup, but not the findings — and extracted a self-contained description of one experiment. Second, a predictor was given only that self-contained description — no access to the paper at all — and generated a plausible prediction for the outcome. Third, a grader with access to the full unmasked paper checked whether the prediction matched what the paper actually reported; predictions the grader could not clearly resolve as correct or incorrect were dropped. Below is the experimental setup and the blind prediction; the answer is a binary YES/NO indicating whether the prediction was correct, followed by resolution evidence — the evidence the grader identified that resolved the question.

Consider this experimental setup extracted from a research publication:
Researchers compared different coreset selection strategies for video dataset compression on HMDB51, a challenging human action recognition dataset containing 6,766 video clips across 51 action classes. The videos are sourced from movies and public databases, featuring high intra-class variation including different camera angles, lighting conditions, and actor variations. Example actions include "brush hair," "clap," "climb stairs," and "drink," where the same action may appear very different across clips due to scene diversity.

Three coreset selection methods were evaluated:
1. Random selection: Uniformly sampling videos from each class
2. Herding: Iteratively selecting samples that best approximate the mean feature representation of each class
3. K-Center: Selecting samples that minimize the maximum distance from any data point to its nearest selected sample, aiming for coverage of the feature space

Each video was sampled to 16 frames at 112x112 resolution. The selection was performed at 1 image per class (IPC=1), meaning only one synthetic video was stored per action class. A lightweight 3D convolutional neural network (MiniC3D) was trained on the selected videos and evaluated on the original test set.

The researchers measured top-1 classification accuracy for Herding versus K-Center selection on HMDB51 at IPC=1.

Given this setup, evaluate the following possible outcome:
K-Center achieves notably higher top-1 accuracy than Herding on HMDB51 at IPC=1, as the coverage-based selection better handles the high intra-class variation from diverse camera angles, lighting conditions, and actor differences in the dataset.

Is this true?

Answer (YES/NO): NO